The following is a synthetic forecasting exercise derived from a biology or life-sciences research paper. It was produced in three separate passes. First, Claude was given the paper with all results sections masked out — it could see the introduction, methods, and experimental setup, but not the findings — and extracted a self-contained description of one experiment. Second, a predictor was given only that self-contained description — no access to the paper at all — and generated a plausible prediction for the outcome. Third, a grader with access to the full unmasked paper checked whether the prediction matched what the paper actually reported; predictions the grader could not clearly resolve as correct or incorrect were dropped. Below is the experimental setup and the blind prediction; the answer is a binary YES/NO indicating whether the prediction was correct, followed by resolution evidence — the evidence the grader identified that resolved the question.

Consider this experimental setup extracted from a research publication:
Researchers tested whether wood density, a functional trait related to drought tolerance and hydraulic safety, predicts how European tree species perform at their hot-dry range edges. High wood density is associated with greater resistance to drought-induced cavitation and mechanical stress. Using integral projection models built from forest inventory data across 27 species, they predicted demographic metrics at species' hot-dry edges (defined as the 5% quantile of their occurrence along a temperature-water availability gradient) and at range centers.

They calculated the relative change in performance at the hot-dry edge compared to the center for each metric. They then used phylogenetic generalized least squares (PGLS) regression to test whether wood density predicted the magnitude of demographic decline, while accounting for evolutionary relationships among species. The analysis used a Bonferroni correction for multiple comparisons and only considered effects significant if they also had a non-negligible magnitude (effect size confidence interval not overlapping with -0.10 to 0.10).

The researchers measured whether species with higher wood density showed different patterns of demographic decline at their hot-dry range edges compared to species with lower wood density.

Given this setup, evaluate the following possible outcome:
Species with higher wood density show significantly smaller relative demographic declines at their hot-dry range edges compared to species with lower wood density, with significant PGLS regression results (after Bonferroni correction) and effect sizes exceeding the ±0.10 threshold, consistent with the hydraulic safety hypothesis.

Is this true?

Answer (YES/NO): NO